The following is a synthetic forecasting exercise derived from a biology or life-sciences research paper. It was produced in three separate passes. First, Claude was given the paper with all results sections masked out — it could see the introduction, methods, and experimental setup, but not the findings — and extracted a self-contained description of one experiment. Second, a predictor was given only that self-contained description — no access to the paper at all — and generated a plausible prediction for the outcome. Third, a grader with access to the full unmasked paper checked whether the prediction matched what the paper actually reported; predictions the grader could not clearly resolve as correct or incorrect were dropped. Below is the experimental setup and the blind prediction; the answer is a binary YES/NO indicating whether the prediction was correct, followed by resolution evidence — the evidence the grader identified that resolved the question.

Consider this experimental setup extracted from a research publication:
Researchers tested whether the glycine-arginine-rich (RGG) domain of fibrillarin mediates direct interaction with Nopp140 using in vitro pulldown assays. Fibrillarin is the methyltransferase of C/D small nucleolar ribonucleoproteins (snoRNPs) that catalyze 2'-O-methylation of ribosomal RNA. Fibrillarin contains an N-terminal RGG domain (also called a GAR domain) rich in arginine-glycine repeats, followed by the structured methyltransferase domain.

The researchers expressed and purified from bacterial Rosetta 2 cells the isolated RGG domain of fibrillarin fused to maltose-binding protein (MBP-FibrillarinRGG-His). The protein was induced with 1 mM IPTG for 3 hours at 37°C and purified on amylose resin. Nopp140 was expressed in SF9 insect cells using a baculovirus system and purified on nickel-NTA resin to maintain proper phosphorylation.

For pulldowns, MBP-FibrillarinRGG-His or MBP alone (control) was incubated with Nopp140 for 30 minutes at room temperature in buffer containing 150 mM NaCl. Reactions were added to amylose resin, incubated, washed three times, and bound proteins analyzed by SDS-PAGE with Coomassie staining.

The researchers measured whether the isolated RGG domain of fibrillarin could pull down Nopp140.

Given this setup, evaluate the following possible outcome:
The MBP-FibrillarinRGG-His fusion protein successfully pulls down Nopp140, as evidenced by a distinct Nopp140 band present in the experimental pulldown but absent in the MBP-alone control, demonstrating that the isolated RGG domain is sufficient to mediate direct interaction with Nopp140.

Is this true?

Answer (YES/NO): YES